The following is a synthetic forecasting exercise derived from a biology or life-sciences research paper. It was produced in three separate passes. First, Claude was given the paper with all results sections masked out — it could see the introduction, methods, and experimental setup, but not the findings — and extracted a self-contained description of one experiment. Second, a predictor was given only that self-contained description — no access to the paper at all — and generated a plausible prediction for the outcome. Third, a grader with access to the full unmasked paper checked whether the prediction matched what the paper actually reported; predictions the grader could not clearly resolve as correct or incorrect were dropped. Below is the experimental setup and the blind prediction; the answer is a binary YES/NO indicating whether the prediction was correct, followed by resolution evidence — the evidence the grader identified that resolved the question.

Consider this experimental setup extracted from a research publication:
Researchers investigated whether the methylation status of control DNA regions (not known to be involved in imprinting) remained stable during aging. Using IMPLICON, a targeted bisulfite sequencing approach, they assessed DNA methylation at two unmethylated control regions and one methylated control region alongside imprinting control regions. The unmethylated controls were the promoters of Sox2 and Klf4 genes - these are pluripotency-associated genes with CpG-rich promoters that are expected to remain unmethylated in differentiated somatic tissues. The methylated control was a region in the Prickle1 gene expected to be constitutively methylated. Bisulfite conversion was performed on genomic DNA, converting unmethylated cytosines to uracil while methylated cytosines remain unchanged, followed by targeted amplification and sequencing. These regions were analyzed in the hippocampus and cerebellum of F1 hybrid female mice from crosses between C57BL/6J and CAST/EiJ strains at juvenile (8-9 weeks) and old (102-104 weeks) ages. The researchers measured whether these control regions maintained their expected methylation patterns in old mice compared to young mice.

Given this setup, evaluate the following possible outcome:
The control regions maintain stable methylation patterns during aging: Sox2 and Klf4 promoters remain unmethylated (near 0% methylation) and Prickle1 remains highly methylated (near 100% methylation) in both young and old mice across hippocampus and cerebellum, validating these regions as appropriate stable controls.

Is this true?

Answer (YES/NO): YES